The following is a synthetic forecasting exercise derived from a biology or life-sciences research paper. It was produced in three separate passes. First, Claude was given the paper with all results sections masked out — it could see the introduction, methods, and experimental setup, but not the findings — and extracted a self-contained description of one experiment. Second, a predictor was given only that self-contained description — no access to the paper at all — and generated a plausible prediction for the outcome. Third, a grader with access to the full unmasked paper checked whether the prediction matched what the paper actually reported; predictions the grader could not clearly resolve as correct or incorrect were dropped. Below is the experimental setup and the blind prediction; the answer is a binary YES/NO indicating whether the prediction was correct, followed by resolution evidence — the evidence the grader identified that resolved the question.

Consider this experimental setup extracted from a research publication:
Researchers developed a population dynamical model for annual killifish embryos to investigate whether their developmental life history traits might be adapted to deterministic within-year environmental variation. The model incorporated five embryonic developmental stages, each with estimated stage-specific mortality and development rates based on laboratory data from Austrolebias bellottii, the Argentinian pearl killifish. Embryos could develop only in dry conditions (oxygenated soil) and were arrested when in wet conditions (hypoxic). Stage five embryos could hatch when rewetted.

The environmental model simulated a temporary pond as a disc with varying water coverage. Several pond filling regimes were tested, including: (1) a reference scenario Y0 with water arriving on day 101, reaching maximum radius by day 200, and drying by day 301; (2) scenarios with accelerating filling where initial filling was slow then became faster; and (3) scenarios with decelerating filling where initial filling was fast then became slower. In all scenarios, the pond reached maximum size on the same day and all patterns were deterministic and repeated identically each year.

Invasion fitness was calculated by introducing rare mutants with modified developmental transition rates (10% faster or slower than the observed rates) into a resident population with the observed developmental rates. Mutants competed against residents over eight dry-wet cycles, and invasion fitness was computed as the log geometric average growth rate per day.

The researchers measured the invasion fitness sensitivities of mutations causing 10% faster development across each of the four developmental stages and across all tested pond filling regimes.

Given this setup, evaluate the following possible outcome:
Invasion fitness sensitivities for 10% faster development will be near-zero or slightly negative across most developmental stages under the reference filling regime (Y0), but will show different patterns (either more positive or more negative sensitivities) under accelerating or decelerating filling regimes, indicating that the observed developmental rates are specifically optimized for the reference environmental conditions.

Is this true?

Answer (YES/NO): NO